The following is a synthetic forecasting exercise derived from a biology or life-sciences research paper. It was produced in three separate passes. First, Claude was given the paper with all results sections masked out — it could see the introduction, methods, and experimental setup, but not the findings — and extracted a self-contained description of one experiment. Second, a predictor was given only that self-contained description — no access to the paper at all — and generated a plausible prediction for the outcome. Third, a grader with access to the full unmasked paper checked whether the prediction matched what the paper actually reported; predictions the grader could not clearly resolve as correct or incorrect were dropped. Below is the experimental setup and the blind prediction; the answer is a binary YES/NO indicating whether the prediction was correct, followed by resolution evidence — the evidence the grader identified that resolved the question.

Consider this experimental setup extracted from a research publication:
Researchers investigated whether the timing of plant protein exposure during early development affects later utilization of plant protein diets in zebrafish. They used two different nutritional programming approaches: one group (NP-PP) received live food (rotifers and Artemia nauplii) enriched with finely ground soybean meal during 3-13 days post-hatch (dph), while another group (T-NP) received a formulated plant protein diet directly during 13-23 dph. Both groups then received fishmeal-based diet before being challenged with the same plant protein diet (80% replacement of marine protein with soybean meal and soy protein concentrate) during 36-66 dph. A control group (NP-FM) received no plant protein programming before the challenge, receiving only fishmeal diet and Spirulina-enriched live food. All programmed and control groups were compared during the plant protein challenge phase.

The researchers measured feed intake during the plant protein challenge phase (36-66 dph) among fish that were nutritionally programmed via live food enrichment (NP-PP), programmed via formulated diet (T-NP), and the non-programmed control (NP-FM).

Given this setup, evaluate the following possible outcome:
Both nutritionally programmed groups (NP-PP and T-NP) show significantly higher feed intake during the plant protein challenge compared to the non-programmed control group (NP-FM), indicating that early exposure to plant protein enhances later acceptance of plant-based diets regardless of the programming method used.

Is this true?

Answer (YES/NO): NO